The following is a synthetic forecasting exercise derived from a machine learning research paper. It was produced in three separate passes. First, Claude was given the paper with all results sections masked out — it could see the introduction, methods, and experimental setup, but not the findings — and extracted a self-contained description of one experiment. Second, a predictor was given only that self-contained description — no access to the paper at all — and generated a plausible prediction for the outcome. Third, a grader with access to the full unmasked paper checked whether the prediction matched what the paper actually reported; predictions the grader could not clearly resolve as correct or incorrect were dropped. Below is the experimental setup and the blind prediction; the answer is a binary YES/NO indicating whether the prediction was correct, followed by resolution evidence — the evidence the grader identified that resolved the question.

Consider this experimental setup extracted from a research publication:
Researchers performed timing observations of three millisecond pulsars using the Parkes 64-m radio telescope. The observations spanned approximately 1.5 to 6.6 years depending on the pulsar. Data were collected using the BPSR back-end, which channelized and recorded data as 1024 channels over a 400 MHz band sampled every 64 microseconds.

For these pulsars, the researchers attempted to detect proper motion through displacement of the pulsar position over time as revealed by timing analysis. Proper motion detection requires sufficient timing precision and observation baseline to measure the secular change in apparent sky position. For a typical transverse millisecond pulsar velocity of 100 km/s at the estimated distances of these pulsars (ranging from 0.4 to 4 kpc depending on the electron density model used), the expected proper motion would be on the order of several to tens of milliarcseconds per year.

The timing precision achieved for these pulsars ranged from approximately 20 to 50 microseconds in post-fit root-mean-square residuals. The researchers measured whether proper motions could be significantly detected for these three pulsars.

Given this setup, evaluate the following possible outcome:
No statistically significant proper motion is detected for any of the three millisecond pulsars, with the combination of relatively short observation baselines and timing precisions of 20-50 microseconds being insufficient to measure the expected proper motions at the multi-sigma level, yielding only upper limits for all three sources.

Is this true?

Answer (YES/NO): YES